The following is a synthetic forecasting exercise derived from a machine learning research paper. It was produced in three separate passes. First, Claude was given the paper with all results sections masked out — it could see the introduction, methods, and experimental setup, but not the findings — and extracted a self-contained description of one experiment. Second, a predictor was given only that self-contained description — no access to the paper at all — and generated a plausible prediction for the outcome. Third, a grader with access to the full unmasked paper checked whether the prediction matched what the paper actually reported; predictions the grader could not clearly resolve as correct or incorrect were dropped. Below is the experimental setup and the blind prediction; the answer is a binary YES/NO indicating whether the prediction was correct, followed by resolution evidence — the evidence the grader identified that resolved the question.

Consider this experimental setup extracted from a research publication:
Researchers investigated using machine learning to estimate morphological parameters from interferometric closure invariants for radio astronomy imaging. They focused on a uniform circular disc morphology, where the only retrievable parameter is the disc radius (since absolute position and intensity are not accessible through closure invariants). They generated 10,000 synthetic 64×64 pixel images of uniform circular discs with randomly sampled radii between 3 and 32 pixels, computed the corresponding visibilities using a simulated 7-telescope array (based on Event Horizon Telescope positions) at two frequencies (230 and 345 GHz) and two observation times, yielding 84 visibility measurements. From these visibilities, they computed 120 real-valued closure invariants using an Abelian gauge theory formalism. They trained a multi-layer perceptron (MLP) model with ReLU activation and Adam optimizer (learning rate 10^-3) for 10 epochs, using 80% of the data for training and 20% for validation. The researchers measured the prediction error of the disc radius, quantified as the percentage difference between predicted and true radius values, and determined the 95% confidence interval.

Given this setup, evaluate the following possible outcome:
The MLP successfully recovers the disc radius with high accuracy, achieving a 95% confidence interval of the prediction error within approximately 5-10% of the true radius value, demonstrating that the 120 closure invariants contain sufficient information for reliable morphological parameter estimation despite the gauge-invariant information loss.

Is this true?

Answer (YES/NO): NO